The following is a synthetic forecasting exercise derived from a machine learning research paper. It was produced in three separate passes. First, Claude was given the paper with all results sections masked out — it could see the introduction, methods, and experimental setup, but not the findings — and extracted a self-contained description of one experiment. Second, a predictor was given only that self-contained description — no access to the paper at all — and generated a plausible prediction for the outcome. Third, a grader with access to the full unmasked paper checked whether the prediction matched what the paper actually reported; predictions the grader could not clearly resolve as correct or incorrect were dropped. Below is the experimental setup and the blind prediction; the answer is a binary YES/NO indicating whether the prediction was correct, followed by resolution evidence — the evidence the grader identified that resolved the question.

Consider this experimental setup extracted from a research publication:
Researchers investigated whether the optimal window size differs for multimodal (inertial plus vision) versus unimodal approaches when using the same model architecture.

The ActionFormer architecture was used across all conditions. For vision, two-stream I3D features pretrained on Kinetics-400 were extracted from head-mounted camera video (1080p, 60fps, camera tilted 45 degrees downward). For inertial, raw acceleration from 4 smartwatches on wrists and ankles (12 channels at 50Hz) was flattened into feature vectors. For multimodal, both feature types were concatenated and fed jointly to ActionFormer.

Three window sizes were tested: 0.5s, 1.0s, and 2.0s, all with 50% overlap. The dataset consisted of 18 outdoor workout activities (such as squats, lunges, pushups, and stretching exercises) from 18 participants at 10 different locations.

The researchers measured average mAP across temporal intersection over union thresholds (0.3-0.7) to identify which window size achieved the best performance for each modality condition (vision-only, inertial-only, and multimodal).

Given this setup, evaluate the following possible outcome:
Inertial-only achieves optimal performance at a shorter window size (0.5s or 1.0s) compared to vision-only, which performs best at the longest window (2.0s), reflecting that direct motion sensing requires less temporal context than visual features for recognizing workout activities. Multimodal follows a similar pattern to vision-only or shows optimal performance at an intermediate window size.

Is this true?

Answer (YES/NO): NO